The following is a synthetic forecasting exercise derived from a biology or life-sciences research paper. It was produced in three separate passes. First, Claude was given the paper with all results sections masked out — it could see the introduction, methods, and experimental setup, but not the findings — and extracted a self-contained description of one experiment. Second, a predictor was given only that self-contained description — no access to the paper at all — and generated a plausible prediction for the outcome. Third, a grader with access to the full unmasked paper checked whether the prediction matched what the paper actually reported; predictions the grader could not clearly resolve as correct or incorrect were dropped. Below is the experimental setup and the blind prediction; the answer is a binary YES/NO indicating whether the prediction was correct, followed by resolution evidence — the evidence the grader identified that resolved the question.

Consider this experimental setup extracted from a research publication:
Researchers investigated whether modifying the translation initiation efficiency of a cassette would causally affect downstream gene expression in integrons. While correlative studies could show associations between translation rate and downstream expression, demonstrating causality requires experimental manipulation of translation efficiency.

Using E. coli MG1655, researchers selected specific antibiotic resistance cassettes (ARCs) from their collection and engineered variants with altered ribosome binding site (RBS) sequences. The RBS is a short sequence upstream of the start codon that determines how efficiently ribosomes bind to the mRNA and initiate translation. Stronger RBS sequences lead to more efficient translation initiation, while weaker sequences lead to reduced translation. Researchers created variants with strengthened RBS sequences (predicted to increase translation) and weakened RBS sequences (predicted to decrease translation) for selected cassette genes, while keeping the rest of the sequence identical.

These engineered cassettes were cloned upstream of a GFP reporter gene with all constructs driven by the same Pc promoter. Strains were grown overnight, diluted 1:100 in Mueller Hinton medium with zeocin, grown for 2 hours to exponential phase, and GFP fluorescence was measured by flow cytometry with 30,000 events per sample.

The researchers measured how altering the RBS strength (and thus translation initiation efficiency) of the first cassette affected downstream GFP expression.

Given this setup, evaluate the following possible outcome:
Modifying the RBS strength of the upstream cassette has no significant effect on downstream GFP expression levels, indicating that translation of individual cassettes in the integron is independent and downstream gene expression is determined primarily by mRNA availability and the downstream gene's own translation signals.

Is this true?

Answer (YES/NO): NO